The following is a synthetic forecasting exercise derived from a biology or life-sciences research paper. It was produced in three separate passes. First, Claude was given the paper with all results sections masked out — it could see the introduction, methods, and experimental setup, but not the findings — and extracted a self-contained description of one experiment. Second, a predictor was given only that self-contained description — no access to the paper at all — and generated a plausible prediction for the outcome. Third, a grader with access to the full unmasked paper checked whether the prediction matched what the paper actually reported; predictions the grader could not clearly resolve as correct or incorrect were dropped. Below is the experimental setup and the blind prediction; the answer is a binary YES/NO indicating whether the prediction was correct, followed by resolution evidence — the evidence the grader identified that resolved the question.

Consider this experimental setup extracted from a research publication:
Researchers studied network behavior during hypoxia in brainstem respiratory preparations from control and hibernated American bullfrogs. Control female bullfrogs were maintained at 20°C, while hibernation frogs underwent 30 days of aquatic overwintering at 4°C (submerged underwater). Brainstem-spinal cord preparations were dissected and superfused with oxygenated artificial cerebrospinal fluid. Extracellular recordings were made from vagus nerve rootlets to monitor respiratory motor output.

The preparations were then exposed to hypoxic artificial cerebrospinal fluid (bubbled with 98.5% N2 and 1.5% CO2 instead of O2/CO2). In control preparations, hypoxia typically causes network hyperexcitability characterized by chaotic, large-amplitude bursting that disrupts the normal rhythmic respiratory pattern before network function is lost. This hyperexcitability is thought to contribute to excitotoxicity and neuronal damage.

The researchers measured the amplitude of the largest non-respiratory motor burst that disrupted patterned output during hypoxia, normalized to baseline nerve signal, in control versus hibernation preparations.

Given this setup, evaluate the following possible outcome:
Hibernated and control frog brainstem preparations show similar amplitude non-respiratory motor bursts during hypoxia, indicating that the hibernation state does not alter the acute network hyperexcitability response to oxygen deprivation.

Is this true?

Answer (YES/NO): NO